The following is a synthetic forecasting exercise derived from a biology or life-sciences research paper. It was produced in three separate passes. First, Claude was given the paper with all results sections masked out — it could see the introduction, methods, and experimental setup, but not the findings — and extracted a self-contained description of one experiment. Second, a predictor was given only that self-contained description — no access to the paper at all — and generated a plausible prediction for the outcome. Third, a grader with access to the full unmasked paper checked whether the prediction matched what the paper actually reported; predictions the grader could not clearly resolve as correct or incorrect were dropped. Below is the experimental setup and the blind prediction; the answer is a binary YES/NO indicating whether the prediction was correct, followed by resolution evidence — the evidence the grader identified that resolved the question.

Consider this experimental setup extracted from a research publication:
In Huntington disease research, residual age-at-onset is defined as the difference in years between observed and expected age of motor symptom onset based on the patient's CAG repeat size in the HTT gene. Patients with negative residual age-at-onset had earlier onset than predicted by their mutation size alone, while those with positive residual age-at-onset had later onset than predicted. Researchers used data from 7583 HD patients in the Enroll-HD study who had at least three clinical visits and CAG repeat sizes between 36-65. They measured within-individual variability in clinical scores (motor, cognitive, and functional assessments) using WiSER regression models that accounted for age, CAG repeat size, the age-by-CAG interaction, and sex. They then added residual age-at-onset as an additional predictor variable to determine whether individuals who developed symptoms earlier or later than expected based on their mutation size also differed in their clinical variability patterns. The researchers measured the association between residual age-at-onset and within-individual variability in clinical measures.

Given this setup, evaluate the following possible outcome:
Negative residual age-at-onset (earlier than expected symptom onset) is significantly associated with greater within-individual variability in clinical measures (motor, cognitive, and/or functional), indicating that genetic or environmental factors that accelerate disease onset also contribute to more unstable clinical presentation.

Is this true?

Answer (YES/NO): YES